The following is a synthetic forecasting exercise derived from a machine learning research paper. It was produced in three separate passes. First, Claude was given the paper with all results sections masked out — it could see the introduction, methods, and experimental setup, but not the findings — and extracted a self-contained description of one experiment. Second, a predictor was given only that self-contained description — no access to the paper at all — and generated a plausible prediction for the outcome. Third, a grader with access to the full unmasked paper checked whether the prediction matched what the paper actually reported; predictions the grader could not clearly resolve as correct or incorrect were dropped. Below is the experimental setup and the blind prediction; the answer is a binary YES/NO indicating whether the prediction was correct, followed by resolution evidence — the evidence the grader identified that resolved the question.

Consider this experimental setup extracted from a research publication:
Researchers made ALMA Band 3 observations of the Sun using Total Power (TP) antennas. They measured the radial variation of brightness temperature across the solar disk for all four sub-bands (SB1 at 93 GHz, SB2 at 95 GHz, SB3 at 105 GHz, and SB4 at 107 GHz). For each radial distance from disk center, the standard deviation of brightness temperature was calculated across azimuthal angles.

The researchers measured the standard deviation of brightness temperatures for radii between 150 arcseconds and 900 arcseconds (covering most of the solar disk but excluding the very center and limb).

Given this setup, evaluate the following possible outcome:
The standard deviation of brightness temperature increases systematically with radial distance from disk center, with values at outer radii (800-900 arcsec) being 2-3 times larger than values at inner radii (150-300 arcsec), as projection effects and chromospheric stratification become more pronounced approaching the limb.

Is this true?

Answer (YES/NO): NO